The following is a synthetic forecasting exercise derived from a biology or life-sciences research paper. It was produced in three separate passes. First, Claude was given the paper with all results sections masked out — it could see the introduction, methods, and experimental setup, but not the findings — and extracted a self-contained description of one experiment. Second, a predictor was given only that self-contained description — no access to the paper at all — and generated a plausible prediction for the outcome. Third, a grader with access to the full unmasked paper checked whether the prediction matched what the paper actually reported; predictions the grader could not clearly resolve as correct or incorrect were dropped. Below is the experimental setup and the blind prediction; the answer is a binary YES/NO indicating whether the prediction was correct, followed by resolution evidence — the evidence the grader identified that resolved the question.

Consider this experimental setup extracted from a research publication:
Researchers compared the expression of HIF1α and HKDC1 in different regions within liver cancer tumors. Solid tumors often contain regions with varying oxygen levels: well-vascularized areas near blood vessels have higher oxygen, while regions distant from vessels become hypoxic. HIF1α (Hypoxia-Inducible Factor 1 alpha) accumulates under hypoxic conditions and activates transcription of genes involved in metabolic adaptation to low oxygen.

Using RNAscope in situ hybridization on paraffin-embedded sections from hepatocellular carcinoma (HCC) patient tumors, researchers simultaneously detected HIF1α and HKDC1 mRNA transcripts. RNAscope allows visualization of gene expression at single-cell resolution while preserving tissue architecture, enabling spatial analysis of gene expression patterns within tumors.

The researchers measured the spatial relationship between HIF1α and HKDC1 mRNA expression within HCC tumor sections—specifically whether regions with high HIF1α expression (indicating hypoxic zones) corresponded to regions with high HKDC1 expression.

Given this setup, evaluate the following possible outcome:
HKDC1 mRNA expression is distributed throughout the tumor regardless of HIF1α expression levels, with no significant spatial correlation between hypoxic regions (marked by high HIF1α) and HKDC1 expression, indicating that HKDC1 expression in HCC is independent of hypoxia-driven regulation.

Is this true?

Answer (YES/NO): NO